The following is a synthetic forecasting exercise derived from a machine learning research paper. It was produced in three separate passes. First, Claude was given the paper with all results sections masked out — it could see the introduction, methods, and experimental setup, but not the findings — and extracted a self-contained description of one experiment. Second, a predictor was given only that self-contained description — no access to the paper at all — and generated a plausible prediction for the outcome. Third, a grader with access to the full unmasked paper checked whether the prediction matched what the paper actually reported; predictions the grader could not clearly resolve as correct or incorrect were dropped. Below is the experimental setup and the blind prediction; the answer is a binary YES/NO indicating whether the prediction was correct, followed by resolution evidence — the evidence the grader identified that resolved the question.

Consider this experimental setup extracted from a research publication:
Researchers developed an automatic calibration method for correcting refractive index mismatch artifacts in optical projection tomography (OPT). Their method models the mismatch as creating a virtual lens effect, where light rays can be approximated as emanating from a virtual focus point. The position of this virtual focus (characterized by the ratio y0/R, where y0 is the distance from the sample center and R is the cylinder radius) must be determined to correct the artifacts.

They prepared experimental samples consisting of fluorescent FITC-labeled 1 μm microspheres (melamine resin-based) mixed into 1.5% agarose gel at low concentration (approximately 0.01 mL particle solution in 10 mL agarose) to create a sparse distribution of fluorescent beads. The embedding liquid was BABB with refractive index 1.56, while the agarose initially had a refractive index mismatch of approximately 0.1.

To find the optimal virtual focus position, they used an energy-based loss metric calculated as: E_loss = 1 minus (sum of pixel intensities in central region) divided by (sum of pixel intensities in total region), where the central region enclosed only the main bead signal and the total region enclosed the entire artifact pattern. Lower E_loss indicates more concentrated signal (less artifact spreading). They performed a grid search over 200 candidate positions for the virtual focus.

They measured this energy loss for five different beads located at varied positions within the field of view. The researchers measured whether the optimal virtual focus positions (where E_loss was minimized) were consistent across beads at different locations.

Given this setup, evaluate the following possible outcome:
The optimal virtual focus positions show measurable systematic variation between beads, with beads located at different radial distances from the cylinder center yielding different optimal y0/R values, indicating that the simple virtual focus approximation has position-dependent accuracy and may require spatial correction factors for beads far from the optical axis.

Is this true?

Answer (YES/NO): NO